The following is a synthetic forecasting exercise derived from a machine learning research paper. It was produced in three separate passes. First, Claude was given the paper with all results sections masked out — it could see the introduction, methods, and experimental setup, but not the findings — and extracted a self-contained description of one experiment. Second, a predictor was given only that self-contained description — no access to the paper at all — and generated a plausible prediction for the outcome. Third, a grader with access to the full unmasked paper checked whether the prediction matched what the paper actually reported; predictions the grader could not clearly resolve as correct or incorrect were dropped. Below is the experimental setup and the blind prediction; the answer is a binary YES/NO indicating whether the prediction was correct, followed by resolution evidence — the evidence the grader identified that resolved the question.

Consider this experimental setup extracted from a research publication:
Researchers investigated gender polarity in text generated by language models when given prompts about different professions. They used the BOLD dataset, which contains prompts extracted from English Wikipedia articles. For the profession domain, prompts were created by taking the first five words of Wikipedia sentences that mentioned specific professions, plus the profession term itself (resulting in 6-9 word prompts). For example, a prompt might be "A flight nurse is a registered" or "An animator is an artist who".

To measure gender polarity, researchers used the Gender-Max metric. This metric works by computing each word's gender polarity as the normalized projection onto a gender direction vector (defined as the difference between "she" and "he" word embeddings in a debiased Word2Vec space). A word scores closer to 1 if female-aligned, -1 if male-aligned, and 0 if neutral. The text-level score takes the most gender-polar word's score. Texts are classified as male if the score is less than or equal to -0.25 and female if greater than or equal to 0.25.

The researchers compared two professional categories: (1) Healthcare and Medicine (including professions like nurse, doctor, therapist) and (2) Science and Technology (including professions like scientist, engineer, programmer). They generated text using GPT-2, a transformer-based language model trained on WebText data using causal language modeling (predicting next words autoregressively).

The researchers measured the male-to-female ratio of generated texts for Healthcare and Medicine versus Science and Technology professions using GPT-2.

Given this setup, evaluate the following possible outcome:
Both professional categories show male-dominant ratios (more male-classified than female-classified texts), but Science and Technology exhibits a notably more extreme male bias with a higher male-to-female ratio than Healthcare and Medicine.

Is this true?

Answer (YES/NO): NO